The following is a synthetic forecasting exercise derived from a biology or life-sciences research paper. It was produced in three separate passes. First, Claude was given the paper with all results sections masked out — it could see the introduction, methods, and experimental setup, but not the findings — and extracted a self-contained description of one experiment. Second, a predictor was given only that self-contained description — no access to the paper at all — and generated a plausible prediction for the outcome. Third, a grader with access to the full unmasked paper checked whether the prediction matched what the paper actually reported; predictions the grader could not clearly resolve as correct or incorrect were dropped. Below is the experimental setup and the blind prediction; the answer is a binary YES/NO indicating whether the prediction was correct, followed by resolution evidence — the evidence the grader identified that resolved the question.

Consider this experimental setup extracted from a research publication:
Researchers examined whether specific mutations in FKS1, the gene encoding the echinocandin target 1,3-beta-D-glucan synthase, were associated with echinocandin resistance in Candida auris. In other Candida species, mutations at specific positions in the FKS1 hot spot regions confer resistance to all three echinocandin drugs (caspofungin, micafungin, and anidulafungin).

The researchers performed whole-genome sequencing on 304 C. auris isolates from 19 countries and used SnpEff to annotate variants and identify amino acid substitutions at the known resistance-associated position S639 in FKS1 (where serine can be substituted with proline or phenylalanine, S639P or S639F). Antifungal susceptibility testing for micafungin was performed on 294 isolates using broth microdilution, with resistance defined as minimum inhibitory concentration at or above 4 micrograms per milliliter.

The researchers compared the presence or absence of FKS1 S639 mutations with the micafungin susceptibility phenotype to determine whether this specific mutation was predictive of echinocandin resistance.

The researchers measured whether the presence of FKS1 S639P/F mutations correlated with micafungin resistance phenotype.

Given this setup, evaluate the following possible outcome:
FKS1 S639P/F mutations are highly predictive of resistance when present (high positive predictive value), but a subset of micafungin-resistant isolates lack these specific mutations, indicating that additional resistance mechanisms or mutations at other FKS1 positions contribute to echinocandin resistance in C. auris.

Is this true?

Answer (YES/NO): YES